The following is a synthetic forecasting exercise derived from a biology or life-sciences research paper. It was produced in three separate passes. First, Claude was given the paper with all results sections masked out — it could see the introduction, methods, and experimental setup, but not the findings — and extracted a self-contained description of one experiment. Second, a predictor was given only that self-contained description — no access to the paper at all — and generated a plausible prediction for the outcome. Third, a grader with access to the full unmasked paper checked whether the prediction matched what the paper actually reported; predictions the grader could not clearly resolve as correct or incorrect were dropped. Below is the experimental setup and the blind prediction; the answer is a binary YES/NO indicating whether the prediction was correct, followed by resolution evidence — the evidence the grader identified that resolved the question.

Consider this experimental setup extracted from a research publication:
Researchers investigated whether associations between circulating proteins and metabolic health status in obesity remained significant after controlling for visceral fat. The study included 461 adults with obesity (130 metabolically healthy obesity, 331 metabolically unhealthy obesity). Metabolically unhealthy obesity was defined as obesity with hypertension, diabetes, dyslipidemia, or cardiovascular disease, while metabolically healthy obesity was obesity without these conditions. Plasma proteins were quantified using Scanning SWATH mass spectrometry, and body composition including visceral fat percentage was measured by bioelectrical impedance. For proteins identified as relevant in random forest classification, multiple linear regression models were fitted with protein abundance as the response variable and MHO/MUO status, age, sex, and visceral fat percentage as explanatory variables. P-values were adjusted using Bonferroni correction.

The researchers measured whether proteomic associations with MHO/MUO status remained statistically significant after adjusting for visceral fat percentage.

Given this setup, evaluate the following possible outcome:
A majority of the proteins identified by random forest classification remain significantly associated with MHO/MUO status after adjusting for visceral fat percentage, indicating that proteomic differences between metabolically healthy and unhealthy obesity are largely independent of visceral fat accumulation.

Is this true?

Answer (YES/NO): YES